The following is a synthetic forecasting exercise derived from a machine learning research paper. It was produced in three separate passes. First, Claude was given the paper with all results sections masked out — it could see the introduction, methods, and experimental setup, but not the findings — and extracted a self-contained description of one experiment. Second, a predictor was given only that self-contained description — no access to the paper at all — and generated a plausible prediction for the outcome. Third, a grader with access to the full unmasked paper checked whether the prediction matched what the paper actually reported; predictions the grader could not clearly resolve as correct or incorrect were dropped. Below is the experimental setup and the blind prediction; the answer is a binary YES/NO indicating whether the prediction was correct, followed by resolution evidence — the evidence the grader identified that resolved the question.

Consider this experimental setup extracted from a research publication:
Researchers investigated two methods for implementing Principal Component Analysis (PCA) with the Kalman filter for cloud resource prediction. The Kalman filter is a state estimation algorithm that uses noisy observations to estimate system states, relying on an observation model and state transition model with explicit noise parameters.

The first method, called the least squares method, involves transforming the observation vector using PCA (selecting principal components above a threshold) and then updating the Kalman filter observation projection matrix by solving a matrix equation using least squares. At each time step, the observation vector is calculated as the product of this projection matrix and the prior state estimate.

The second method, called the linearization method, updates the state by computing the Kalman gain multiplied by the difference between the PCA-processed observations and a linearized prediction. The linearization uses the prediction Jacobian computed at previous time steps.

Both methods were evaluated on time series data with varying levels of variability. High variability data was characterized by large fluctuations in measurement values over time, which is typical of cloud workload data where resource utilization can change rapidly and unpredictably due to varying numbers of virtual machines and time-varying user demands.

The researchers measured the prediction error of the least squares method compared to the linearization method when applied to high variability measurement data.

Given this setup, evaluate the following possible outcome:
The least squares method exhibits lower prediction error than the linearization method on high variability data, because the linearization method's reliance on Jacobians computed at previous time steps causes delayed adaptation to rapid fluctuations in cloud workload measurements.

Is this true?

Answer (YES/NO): NO